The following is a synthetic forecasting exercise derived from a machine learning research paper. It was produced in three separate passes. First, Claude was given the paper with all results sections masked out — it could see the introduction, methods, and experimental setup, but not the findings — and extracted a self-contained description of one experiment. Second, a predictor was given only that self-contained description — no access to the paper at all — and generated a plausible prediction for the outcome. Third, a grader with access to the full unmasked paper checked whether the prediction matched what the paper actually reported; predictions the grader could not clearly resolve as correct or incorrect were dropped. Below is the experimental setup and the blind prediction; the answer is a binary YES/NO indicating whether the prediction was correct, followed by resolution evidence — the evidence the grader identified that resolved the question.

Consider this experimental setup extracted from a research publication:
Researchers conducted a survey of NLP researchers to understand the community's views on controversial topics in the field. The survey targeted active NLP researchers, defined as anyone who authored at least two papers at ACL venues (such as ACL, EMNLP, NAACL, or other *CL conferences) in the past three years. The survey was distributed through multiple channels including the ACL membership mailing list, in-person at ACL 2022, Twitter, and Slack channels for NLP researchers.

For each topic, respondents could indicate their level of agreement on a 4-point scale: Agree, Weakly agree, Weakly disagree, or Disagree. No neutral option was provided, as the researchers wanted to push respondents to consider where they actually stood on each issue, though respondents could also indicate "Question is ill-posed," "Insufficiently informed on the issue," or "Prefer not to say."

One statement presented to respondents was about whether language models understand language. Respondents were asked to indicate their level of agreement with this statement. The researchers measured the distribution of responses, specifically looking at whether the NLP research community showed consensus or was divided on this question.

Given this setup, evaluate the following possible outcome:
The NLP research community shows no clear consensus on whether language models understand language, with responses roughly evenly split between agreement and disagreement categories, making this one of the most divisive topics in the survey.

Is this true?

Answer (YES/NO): YES